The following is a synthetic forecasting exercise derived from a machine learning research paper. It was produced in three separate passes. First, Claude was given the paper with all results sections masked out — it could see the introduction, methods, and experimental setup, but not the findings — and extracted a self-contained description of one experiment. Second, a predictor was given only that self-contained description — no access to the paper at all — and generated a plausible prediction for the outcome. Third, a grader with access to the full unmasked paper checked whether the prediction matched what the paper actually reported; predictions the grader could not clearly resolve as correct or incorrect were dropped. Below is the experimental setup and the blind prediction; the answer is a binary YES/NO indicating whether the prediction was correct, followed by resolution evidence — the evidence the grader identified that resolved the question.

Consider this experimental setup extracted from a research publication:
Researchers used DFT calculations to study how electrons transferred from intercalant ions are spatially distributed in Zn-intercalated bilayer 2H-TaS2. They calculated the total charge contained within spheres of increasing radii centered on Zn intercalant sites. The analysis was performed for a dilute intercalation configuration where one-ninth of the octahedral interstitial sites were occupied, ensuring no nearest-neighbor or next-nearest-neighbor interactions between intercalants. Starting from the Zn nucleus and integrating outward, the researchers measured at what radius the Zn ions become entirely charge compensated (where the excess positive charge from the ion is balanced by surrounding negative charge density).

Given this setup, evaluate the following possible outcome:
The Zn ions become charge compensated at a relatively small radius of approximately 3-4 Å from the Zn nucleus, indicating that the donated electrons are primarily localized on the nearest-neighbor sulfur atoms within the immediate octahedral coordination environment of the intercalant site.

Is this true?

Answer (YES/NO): NO